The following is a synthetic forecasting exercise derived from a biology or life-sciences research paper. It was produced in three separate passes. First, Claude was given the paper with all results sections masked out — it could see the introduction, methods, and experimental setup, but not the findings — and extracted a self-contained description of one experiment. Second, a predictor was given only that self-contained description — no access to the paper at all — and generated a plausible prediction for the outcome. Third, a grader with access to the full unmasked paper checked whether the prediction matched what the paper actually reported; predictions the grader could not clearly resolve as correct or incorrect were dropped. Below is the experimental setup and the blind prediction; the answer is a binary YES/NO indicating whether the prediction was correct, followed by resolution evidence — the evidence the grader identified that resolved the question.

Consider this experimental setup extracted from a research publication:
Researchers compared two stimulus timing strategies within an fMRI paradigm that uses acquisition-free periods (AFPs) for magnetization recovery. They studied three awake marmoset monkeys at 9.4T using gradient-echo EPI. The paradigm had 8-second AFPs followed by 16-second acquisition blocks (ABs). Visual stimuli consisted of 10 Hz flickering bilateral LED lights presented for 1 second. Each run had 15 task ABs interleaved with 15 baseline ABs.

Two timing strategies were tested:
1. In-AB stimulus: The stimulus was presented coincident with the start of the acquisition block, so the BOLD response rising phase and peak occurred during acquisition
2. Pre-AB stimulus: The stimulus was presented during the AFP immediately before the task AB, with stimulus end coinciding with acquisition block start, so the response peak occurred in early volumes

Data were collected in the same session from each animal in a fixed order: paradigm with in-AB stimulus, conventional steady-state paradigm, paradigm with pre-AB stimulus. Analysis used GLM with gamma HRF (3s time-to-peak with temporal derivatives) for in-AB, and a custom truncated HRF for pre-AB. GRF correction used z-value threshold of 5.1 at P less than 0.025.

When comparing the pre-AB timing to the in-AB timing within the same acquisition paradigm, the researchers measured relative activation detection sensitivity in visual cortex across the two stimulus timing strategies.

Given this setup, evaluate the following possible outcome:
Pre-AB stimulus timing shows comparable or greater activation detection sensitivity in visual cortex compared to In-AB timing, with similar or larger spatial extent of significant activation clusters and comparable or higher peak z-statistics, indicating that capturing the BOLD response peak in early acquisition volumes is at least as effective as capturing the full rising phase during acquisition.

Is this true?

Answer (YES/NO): YES